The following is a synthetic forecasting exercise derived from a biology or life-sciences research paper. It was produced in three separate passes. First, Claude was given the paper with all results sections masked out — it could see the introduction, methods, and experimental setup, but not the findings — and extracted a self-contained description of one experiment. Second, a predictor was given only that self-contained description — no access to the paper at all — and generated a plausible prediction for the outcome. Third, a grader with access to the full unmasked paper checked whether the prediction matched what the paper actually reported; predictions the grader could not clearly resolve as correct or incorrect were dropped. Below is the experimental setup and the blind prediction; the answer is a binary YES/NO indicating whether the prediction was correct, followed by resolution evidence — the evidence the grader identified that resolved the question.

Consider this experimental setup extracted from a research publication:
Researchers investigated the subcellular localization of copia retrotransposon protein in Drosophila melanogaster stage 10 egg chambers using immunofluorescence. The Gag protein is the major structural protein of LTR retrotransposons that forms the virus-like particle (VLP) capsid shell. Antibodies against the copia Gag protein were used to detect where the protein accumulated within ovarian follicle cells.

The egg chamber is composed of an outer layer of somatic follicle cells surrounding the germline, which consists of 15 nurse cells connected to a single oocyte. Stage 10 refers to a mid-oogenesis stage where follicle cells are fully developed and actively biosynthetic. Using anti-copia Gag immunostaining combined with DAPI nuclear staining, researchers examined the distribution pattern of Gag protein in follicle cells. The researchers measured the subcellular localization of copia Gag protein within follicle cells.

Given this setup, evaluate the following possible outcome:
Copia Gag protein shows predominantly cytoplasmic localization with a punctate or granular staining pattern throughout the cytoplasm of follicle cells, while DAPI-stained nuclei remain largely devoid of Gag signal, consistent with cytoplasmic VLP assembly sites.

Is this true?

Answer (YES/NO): NO